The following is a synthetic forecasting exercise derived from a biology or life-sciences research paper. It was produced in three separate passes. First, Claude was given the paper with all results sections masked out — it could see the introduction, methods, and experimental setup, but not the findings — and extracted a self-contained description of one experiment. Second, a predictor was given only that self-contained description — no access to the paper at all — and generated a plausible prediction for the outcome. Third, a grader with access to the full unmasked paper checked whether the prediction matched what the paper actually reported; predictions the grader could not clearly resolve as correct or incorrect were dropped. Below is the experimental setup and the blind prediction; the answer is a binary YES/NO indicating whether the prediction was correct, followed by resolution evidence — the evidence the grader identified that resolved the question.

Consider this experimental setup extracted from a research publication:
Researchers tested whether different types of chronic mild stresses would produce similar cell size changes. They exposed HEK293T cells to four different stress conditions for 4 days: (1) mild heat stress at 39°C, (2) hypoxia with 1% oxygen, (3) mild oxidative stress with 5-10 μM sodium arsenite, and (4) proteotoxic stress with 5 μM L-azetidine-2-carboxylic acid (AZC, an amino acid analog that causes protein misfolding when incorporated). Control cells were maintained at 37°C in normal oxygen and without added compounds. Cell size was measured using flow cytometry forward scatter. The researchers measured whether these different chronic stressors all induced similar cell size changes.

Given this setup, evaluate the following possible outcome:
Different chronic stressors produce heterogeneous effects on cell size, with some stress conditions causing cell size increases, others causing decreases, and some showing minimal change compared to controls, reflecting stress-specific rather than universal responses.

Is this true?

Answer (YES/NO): NO